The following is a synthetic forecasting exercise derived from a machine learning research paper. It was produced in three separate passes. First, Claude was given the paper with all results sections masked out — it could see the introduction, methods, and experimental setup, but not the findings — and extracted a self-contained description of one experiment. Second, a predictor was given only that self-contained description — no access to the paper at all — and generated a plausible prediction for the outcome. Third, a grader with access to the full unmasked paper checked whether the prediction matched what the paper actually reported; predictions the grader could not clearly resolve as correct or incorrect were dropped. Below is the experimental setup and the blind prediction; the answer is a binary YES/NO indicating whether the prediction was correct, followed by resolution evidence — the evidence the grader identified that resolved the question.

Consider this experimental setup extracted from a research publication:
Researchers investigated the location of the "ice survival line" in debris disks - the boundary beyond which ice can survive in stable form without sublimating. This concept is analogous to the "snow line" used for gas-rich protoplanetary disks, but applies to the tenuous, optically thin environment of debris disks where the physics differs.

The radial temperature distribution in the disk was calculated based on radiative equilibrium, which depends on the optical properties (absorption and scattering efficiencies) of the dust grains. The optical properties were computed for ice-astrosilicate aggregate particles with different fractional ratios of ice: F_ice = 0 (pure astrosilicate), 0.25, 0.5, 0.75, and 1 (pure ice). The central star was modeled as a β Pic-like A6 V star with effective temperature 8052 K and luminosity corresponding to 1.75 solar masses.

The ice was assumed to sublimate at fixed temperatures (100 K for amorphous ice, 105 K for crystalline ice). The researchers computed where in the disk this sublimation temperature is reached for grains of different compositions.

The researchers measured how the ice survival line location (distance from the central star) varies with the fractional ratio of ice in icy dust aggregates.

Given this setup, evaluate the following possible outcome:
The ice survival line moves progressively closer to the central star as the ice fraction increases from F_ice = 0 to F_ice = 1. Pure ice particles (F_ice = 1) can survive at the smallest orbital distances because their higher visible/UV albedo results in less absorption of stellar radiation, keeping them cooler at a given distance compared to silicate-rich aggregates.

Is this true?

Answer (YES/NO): NO